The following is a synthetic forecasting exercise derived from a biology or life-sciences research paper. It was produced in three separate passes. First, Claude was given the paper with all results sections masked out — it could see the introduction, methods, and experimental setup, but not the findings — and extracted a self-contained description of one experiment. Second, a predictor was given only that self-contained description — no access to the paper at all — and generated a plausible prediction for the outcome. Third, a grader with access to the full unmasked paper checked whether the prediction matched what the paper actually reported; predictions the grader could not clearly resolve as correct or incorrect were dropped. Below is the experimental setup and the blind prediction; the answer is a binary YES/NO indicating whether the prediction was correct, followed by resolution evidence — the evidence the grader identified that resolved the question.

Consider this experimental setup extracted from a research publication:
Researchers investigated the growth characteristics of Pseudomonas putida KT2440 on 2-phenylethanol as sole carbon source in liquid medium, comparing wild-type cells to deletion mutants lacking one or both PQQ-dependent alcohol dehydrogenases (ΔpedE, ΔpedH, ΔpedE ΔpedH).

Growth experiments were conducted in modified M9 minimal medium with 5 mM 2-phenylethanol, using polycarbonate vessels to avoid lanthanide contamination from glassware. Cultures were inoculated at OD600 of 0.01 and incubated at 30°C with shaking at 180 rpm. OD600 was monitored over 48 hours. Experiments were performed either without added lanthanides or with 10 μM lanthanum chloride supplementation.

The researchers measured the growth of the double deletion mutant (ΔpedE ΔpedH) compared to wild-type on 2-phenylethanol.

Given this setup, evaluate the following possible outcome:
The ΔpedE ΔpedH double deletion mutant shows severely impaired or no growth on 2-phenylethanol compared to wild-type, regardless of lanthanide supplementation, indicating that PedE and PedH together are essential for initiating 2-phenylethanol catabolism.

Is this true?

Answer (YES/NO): YES